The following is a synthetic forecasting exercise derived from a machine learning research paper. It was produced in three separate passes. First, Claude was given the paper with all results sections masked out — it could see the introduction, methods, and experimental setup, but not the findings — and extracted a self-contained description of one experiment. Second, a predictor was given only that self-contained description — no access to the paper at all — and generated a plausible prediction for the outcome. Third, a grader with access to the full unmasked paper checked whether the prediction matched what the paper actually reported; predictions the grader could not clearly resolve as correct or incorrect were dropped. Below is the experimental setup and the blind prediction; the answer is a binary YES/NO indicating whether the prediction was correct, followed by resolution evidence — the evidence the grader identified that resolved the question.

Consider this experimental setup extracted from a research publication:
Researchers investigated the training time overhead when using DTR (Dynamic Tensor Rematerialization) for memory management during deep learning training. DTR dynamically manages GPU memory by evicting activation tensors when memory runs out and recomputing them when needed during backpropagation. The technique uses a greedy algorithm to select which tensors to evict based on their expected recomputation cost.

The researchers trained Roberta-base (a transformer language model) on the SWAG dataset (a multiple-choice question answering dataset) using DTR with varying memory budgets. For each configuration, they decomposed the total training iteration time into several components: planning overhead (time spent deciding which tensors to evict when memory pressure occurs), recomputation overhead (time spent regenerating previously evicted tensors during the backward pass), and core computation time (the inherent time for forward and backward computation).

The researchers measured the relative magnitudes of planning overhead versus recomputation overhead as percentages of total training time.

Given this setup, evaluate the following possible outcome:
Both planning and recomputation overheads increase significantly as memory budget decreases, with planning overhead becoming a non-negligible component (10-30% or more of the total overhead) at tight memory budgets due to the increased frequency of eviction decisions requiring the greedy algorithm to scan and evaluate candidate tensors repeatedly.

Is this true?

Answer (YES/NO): YES